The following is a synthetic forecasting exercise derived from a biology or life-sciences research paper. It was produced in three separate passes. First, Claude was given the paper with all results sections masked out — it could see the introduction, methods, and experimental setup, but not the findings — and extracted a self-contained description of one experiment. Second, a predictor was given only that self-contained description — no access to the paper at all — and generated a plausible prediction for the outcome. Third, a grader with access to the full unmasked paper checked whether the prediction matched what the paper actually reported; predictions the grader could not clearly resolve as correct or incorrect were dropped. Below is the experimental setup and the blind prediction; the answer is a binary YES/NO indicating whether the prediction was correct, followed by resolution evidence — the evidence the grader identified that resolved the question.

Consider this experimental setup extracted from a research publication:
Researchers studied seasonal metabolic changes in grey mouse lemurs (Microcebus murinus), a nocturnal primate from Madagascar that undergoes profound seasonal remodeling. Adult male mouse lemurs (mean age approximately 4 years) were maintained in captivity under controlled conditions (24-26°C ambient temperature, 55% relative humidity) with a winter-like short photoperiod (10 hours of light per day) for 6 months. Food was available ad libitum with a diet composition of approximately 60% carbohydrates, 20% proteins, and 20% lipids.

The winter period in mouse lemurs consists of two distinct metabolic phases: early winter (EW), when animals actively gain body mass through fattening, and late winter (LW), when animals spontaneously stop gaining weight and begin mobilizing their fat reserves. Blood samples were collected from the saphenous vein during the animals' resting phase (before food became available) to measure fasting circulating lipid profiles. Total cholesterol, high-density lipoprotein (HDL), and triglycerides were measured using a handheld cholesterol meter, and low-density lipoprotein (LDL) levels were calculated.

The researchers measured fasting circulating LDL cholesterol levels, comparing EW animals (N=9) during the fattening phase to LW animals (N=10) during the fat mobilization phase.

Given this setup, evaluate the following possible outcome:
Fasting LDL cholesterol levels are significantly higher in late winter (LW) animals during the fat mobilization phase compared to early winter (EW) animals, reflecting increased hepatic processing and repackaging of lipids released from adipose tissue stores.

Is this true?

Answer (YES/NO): YES